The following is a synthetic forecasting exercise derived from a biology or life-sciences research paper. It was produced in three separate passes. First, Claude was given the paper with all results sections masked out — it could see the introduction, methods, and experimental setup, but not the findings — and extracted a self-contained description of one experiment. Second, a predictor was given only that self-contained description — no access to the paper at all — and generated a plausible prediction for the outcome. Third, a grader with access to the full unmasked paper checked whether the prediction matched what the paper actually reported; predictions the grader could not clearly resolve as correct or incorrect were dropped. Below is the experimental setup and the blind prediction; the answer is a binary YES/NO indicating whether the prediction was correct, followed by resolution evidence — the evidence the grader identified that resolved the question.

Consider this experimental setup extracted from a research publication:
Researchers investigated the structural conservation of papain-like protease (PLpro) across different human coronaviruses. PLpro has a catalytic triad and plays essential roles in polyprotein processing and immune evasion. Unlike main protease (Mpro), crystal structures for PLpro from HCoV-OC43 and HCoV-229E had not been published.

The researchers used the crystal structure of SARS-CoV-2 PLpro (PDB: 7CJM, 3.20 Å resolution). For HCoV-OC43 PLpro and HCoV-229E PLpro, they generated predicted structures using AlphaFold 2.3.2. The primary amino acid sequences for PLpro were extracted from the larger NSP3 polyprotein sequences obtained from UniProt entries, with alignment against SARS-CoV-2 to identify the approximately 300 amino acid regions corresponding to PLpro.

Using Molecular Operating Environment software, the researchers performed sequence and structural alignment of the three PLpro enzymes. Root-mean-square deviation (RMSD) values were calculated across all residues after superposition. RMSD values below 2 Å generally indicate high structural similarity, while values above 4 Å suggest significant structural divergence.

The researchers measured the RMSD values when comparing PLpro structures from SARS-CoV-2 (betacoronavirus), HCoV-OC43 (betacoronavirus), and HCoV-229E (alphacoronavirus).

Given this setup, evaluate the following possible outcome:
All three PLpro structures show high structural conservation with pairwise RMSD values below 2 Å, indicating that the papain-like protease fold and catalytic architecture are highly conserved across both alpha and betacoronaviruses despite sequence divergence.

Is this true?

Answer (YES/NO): NO